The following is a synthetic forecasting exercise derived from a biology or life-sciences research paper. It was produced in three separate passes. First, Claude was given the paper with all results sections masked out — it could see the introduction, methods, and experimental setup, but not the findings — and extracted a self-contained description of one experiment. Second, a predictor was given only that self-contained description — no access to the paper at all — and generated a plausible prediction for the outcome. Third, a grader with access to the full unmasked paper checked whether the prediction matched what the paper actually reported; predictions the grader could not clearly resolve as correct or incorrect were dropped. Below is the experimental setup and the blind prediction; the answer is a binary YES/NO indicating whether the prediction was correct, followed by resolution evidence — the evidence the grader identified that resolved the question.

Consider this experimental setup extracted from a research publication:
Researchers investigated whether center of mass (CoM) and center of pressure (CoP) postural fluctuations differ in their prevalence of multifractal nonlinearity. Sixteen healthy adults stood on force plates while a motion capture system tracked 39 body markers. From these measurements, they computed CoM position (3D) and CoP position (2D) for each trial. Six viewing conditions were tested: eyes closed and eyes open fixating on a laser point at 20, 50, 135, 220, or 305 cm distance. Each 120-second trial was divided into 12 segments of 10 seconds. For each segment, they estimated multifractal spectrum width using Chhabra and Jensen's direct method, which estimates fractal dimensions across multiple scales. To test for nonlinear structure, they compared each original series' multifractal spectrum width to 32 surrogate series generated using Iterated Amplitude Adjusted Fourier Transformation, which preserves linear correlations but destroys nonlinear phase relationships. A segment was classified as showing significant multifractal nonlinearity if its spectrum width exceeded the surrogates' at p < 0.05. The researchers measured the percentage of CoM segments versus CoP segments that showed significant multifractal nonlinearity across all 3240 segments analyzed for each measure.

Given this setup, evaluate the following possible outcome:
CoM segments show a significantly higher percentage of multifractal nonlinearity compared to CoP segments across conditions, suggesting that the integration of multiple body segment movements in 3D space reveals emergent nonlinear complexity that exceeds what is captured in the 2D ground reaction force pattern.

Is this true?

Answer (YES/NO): YES